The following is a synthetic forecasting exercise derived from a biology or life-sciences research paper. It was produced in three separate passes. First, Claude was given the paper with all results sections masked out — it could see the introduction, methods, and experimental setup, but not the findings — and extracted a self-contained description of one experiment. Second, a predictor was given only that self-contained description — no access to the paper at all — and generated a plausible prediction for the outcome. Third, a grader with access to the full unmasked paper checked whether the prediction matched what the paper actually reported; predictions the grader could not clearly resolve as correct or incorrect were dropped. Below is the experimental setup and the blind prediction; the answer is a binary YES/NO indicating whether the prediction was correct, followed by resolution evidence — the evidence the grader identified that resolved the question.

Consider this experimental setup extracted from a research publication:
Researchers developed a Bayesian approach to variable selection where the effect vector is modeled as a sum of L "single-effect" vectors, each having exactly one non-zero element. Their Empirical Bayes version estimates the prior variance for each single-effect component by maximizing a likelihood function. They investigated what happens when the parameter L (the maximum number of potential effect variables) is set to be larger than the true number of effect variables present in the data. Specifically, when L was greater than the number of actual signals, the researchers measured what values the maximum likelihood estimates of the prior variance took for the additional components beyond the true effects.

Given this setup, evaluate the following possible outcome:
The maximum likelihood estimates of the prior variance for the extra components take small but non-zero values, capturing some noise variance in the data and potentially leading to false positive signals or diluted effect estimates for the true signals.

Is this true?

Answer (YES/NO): NO